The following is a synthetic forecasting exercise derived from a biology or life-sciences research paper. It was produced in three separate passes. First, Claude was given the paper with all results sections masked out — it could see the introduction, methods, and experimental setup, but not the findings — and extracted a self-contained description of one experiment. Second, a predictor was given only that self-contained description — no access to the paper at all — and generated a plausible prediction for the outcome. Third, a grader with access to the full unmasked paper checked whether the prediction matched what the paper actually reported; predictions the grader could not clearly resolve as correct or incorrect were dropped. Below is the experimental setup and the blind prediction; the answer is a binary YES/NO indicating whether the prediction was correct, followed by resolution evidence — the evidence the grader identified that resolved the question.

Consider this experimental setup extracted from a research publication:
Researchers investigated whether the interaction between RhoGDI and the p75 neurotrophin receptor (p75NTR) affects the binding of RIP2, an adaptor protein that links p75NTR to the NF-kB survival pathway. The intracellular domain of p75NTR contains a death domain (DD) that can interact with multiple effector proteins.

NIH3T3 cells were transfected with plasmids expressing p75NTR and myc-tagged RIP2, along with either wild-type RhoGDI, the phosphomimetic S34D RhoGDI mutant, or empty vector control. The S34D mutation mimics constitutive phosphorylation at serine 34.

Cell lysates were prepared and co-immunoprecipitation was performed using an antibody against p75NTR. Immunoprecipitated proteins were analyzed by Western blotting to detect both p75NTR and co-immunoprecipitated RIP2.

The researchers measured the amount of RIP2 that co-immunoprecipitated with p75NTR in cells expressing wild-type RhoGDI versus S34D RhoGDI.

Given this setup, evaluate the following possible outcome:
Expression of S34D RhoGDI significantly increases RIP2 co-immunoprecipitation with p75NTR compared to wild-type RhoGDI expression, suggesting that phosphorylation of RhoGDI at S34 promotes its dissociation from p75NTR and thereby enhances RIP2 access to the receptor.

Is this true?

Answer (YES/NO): NO